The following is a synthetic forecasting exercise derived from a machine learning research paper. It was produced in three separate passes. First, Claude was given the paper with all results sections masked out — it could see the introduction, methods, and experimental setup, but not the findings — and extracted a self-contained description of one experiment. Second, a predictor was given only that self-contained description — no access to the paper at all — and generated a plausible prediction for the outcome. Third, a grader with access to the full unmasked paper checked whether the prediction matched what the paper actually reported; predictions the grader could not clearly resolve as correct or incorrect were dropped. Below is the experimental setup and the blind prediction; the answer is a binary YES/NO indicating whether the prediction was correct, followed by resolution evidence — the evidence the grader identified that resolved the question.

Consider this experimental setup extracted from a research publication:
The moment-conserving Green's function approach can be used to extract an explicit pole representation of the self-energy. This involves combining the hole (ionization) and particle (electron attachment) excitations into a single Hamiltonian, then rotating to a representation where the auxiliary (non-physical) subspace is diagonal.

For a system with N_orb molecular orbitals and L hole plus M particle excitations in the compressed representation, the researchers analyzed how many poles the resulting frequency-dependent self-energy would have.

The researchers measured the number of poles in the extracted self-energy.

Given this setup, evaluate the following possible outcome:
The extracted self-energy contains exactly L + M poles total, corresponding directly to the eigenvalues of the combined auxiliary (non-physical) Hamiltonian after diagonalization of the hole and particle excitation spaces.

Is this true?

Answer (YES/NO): NO